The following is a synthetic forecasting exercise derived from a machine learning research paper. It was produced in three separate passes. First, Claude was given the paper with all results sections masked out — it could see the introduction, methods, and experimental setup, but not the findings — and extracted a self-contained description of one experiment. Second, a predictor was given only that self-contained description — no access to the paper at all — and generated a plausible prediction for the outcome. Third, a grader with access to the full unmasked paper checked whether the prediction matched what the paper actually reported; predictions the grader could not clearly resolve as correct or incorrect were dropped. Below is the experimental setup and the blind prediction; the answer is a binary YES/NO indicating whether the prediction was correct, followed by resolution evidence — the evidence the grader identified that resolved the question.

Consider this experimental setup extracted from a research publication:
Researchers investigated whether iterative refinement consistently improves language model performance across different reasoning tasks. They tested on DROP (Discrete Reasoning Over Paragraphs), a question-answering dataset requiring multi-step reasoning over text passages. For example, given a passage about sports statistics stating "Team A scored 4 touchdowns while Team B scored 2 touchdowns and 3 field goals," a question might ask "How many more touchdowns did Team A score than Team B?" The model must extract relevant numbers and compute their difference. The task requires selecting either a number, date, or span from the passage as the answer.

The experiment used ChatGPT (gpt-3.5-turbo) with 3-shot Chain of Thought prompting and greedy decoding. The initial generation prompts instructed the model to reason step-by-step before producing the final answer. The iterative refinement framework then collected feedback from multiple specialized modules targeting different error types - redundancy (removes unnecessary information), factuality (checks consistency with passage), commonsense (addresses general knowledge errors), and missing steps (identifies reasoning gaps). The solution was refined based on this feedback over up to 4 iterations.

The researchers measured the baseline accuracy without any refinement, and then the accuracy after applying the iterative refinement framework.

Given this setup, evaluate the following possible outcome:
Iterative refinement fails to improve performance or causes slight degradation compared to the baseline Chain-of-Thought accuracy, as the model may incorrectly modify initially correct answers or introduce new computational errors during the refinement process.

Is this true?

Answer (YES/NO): YES